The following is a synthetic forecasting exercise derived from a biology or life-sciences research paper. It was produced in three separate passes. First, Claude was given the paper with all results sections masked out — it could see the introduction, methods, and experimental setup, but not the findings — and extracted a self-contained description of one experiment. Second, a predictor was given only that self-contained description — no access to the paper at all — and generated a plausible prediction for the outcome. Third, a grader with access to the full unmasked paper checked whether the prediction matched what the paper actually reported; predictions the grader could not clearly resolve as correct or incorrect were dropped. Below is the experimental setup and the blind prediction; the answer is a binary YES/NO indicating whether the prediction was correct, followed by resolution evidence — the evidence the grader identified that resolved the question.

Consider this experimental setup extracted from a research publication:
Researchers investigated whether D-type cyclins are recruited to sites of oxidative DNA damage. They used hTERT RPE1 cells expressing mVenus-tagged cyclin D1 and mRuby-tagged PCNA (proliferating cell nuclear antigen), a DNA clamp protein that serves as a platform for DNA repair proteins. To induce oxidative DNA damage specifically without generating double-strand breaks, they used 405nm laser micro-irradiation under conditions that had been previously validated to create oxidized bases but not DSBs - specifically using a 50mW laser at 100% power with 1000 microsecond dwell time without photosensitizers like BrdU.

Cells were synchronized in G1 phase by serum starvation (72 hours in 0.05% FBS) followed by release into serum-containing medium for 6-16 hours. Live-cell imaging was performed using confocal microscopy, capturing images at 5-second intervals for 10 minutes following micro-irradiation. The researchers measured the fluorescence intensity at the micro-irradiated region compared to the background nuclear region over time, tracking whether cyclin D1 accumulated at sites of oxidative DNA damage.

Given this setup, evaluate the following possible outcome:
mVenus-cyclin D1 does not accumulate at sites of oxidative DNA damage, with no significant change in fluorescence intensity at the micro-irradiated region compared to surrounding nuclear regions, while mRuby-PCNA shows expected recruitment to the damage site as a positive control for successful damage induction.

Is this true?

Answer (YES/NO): NO